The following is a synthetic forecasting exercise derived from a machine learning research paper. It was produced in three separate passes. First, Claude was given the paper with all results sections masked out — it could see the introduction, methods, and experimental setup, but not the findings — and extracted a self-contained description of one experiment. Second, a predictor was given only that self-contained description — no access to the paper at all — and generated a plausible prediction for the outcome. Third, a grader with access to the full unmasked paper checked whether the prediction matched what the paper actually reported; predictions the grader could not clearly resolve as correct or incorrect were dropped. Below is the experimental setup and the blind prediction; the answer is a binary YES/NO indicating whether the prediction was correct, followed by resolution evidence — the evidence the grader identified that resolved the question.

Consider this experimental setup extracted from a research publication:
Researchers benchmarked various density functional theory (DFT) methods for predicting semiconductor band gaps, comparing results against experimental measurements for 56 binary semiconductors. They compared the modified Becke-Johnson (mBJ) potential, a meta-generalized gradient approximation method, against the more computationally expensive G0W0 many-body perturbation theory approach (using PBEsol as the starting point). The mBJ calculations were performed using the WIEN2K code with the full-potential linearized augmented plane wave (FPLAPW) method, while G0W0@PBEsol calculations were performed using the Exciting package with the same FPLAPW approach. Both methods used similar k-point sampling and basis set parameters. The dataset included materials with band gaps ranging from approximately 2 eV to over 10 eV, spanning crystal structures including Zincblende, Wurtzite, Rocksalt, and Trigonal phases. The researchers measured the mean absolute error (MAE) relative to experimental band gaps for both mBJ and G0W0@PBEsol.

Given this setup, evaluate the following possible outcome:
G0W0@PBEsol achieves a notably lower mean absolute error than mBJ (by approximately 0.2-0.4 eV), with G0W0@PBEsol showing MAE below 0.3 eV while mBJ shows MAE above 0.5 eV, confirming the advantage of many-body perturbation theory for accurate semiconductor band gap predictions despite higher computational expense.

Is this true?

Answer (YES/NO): NO